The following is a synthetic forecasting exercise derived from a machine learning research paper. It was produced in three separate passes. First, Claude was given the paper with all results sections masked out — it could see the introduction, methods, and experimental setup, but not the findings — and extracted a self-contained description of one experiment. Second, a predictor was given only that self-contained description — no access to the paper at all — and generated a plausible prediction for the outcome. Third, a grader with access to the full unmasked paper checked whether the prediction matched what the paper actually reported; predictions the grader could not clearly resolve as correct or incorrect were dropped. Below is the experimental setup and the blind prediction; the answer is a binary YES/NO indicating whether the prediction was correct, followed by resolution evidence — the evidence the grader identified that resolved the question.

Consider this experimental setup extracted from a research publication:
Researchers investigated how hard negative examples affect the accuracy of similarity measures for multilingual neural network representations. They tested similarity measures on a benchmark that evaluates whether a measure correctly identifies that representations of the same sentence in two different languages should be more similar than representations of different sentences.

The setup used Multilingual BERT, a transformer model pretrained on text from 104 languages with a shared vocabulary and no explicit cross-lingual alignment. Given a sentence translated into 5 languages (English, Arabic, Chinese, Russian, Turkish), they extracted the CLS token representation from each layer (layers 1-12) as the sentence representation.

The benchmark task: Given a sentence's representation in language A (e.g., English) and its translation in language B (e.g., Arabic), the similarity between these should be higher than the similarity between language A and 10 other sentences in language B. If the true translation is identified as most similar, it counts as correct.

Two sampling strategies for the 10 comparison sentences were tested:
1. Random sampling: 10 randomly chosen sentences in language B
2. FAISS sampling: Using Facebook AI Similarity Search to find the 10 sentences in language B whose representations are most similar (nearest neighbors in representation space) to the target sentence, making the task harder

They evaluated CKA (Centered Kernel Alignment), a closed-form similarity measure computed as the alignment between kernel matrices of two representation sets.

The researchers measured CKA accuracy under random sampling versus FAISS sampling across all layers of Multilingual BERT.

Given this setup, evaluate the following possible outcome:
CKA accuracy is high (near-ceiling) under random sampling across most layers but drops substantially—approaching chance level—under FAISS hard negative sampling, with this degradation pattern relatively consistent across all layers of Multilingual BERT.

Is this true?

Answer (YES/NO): NO